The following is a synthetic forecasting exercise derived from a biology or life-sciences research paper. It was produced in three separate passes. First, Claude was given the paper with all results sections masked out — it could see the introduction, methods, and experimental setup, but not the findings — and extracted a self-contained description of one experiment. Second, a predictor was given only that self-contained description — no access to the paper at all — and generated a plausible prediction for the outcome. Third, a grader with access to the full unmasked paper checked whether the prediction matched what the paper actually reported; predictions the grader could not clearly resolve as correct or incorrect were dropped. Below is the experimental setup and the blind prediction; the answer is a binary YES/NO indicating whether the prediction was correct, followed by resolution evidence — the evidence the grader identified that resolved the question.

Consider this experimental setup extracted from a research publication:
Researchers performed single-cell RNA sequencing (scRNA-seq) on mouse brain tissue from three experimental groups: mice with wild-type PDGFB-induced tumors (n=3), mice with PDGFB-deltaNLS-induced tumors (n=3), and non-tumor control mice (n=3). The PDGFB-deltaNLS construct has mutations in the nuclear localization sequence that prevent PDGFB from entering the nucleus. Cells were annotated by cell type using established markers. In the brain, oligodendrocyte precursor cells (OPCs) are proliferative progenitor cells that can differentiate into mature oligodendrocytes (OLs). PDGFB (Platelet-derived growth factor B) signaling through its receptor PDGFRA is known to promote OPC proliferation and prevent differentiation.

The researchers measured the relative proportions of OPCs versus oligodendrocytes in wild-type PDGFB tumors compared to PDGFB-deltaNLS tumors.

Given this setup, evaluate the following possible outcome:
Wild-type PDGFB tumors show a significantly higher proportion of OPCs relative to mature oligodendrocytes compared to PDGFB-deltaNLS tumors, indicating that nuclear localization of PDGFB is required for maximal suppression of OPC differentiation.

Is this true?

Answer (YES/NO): YES